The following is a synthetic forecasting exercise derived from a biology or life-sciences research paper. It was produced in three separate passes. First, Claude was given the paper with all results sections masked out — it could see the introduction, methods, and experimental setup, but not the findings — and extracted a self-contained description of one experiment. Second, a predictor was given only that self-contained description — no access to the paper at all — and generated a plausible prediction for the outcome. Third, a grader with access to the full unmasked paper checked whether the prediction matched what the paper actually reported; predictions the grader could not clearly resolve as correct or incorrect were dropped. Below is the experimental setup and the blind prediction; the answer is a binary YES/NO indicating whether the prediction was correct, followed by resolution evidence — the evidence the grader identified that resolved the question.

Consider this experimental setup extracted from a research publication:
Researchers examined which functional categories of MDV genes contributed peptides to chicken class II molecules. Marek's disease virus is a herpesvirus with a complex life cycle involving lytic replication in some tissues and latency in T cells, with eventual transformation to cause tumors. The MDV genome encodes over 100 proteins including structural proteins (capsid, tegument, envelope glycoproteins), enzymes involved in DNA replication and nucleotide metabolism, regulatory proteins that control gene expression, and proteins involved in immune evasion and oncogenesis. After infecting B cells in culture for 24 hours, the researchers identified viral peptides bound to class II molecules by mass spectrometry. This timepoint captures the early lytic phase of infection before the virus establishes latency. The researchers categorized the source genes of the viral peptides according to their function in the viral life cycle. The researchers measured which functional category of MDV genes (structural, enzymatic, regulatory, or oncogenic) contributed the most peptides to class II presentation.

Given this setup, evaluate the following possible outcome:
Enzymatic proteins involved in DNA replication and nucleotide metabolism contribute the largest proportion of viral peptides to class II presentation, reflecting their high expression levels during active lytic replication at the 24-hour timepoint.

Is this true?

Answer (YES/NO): NO